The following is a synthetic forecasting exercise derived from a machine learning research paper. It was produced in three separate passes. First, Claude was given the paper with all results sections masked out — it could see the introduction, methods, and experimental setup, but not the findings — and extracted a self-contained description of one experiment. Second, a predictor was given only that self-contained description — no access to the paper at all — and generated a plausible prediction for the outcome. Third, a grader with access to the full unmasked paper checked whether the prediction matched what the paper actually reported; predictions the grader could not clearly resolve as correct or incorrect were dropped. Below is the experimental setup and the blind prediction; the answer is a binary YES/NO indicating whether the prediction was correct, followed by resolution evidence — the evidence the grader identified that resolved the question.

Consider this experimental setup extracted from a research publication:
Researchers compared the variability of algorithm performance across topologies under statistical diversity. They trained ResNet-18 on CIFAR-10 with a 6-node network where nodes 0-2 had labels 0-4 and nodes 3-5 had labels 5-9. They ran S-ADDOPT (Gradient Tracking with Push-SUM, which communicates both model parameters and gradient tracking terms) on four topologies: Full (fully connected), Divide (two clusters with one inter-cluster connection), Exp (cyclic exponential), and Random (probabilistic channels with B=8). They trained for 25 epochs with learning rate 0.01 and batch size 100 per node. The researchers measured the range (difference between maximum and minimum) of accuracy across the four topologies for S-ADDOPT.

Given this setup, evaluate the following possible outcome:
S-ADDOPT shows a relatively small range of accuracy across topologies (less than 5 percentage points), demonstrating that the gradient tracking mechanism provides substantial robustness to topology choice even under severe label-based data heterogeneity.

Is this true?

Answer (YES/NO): NO